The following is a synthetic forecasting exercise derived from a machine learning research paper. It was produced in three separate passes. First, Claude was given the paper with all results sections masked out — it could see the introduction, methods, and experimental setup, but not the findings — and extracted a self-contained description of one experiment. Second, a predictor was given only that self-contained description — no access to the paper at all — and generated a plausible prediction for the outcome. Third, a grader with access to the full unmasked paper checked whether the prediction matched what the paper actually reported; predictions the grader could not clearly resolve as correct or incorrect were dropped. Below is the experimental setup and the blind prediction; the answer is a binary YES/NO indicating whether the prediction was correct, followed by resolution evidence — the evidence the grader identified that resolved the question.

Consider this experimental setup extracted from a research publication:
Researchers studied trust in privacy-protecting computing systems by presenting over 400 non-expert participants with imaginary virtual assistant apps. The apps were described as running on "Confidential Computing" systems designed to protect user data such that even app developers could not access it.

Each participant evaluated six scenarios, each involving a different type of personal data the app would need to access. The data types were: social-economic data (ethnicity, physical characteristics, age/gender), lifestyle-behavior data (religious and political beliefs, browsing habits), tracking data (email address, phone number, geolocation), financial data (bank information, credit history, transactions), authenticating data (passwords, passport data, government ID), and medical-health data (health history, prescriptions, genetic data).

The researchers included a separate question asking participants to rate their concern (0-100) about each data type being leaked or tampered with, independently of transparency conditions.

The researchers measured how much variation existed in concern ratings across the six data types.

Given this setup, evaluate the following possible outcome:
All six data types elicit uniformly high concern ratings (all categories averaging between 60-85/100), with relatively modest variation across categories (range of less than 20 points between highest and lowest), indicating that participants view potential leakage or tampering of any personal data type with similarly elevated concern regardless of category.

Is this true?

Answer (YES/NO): NO